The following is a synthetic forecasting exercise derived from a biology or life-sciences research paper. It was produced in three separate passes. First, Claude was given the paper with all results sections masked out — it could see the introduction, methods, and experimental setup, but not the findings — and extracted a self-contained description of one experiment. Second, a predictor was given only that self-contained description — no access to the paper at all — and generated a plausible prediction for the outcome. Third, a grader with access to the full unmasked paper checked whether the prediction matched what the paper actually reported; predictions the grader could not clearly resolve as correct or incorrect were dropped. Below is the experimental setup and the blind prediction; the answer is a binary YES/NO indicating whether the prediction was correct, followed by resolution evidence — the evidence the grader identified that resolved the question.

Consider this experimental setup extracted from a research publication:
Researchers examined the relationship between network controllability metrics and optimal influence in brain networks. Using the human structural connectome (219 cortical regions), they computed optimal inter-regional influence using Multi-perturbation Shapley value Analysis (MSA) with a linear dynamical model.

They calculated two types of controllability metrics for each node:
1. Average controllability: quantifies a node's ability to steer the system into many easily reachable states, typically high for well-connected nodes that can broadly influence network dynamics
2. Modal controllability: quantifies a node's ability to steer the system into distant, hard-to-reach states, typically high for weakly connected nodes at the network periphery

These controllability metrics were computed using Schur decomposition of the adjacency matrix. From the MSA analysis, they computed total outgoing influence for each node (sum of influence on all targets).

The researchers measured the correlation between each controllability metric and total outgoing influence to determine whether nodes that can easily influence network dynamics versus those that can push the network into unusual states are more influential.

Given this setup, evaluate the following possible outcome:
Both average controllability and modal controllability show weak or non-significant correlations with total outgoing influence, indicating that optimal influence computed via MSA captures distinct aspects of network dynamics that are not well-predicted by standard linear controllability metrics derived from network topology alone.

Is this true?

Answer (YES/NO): NO